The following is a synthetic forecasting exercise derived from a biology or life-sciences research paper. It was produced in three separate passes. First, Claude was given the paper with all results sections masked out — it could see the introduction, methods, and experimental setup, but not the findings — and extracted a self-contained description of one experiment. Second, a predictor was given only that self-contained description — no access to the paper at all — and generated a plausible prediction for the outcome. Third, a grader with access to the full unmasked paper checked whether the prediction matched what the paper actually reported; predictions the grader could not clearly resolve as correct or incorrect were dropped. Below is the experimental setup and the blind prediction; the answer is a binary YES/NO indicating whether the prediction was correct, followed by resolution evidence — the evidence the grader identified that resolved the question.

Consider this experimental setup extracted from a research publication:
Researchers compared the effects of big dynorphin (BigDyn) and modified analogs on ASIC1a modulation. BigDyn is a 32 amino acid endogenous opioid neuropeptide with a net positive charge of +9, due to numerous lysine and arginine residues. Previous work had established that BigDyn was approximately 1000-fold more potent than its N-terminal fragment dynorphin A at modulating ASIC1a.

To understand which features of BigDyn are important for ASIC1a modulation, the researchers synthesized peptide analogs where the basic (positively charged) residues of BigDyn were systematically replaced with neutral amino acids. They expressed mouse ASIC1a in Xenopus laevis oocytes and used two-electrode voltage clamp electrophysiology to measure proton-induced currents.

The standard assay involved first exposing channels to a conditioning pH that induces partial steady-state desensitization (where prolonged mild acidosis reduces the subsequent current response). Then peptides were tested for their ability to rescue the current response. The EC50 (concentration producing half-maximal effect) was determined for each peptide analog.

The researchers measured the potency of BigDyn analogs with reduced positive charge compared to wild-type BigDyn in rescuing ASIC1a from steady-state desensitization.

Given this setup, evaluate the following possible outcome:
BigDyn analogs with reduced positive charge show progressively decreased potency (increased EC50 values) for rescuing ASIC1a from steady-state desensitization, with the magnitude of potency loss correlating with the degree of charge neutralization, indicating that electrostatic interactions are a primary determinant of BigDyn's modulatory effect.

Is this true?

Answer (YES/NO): NO